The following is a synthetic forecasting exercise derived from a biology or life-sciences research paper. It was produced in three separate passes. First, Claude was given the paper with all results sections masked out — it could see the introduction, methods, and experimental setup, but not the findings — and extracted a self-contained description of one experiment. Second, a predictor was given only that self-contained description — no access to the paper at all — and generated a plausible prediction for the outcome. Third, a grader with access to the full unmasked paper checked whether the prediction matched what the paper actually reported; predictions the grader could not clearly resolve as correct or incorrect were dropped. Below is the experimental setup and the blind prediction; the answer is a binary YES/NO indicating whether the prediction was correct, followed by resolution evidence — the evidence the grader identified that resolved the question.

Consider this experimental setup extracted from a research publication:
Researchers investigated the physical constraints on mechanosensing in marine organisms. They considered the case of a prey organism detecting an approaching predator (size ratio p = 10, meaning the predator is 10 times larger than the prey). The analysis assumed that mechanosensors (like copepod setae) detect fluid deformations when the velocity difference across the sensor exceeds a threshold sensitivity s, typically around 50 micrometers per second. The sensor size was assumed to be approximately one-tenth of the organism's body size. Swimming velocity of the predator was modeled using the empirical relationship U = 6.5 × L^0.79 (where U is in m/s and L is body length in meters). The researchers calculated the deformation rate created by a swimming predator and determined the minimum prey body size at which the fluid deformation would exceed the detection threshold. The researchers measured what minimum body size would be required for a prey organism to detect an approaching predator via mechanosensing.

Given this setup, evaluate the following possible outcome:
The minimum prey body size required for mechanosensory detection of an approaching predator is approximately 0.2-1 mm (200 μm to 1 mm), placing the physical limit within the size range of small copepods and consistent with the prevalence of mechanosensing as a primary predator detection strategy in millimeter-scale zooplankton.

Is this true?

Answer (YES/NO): NO